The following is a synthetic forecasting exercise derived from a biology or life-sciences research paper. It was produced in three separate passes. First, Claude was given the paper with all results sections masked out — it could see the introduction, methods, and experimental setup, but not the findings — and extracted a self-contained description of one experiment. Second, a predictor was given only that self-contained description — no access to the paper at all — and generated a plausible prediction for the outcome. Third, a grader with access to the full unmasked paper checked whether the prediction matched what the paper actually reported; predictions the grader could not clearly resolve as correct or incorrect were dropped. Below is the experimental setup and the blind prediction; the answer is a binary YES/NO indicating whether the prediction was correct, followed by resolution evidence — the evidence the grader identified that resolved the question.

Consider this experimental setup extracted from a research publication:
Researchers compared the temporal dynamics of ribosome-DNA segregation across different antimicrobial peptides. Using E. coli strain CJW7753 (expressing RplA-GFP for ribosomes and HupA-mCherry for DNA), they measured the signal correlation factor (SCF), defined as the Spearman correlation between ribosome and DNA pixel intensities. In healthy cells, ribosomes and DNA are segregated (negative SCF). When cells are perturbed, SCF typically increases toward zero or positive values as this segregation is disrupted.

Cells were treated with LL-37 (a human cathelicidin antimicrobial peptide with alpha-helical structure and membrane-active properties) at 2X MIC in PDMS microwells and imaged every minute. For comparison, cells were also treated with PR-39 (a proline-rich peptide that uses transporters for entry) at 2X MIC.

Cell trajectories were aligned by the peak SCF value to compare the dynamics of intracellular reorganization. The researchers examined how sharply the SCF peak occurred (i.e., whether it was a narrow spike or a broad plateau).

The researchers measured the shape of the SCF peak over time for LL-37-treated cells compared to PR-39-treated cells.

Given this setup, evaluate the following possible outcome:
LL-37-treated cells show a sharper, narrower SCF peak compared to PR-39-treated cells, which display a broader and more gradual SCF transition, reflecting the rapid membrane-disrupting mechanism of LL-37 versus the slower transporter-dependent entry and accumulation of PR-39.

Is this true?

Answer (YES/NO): YES